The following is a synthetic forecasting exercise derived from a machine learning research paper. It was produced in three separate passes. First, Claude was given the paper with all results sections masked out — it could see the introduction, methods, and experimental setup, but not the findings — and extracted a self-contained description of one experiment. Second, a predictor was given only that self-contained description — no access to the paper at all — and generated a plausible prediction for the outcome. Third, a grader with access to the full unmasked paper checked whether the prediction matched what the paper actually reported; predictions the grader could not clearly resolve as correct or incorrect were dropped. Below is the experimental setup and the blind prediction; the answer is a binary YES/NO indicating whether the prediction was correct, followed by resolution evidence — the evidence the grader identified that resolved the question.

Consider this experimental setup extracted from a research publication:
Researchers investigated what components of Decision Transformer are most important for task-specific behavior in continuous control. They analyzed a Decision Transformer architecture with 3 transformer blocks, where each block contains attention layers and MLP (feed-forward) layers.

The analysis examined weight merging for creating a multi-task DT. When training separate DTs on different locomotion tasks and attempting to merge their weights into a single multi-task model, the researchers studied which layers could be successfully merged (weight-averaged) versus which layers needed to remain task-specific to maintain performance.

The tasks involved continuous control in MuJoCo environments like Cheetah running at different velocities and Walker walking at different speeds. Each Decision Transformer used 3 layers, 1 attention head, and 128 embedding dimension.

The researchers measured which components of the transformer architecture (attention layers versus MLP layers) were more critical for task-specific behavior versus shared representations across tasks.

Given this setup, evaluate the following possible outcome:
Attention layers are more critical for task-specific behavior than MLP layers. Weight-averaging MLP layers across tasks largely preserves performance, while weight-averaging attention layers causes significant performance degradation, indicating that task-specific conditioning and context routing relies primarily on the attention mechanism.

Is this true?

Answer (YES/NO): NO